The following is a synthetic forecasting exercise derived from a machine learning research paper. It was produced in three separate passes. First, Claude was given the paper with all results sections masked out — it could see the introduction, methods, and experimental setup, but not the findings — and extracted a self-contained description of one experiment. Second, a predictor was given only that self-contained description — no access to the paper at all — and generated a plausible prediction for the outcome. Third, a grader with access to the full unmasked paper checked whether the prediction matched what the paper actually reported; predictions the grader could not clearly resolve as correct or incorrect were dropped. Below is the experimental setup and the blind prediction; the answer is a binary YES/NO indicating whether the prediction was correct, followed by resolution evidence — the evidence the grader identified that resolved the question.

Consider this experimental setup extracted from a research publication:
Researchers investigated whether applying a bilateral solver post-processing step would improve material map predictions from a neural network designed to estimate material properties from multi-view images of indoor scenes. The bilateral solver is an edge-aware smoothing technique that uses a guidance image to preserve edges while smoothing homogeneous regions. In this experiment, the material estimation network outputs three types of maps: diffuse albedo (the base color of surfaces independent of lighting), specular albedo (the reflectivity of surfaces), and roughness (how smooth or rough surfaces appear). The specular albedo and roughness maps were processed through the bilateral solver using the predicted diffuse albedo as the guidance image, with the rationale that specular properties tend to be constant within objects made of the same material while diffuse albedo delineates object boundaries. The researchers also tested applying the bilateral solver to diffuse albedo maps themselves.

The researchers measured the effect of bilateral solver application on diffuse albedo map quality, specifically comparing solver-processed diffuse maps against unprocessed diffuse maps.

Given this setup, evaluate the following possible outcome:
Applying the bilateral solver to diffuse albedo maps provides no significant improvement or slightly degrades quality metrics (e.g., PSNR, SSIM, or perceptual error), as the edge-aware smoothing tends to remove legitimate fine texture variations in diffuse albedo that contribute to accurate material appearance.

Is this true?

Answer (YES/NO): YES